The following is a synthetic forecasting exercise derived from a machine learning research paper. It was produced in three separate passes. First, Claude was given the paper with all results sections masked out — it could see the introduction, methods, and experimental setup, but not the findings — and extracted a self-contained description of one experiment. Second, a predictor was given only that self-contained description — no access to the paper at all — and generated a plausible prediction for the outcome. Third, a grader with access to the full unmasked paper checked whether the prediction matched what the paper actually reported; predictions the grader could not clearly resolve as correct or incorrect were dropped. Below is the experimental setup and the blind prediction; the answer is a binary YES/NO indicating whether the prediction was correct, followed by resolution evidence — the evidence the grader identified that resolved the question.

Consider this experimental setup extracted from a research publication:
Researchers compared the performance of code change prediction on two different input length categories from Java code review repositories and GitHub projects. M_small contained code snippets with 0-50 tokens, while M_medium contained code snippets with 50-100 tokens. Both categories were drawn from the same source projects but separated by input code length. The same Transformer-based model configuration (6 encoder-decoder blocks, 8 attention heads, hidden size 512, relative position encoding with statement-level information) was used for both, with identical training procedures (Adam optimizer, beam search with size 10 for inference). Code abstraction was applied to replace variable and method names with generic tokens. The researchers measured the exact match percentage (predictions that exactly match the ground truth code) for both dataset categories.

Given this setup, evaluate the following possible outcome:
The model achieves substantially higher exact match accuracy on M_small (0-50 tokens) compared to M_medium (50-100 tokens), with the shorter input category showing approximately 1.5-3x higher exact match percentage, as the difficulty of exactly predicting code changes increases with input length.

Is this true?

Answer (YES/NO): NO